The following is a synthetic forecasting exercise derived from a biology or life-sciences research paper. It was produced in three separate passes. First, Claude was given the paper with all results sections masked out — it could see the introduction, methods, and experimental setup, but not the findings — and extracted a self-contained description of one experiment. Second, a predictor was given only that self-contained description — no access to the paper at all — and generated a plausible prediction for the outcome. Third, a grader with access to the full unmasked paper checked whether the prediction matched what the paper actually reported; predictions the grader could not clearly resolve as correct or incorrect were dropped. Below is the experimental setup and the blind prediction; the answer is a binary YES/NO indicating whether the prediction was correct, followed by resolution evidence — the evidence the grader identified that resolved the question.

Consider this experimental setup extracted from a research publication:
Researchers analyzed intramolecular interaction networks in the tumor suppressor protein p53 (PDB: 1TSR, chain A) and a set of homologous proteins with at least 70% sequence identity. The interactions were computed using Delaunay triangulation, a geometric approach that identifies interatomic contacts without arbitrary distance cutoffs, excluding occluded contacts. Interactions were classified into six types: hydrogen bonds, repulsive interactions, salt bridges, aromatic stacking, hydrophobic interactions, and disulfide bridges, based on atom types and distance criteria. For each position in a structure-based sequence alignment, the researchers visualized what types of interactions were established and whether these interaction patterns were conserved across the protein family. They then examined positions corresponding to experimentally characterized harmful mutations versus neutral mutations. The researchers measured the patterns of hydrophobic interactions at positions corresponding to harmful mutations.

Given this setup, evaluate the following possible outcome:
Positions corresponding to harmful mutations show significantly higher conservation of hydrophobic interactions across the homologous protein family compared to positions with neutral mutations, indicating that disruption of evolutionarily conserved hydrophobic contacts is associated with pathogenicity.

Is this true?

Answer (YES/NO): YES